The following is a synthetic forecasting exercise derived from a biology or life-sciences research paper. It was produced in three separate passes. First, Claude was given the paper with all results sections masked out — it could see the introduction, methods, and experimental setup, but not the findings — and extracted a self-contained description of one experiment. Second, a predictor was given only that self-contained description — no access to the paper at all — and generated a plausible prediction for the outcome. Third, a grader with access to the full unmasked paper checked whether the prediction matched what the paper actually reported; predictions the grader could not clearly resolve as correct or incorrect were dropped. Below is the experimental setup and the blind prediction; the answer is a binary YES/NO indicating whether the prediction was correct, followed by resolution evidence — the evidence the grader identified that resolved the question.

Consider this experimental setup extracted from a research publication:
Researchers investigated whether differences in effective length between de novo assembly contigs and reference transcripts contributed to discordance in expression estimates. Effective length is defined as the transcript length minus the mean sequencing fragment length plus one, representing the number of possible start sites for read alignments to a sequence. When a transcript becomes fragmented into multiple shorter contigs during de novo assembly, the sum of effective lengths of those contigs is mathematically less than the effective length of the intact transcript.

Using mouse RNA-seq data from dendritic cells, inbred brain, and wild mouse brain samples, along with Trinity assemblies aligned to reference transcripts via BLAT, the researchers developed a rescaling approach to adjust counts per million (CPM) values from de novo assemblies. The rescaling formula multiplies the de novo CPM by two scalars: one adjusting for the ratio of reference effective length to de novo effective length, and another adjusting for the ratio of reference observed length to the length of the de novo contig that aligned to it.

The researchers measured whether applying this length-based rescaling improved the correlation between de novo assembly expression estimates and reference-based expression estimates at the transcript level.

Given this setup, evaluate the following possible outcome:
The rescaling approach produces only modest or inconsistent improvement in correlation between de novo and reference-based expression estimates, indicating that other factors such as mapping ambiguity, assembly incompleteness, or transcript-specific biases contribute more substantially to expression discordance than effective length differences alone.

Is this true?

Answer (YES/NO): YES